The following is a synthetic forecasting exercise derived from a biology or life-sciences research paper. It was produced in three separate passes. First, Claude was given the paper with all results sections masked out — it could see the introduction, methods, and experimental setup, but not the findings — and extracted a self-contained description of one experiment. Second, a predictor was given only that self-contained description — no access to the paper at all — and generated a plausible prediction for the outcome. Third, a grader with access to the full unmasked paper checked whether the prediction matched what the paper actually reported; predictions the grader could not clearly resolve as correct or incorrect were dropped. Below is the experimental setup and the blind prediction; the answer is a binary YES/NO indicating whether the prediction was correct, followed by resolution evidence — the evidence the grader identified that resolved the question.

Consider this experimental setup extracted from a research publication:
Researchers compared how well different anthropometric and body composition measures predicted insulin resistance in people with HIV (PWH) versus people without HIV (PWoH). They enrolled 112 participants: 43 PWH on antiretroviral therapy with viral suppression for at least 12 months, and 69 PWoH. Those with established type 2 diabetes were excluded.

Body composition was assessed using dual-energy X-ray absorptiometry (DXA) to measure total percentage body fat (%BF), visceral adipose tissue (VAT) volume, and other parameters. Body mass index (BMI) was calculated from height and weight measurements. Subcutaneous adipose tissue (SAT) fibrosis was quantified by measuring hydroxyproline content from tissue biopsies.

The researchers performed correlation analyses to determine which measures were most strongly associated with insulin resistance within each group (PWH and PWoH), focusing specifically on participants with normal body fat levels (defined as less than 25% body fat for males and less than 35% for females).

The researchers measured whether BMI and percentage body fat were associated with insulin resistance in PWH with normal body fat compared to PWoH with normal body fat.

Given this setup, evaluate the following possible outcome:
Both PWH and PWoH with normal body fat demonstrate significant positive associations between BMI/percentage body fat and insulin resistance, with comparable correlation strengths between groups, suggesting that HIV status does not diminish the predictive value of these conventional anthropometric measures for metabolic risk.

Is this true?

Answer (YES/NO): NO